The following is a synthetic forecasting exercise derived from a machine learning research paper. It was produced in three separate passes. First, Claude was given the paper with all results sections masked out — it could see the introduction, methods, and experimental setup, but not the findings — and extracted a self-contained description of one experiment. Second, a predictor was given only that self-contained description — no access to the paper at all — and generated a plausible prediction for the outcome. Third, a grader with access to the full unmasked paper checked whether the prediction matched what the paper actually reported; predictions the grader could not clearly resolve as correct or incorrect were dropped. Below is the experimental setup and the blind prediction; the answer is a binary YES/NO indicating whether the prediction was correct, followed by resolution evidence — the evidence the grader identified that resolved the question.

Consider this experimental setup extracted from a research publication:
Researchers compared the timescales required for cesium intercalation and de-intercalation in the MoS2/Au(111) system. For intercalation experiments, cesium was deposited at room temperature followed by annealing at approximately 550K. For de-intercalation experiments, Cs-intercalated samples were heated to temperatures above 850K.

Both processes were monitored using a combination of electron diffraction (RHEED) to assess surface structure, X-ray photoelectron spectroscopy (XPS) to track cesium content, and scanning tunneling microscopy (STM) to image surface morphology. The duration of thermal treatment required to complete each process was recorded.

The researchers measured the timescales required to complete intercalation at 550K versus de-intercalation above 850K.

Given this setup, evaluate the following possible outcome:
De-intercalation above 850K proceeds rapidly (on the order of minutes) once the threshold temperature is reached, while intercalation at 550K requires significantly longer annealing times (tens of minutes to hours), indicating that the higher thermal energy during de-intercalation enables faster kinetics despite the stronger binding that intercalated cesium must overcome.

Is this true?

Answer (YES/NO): NO